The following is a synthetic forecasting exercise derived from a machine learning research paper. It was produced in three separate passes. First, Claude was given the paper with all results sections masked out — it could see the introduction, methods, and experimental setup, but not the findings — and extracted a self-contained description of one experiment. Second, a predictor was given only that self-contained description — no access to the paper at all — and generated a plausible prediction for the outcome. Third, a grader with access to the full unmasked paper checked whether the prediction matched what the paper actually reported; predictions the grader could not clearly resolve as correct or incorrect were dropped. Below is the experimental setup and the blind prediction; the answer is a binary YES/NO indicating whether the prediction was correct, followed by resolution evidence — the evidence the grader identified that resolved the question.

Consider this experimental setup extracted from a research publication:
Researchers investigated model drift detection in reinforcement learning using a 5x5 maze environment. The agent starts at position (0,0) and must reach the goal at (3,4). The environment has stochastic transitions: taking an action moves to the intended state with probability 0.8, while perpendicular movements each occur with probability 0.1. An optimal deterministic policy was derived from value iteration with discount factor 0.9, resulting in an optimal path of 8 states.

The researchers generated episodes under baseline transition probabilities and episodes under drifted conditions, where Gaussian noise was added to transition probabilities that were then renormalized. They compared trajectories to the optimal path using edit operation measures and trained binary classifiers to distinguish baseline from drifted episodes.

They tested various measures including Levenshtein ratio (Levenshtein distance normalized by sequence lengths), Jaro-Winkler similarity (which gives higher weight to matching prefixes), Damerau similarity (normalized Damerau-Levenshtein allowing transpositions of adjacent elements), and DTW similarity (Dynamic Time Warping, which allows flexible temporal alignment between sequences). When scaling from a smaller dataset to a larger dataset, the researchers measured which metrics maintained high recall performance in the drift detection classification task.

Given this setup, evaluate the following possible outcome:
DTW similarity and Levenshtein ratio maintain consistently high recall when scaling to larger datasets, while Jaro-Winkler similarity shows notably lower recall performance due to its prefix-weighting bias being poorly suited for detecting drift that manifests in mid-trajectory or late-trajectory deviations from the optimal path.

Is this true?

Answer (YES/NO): NO